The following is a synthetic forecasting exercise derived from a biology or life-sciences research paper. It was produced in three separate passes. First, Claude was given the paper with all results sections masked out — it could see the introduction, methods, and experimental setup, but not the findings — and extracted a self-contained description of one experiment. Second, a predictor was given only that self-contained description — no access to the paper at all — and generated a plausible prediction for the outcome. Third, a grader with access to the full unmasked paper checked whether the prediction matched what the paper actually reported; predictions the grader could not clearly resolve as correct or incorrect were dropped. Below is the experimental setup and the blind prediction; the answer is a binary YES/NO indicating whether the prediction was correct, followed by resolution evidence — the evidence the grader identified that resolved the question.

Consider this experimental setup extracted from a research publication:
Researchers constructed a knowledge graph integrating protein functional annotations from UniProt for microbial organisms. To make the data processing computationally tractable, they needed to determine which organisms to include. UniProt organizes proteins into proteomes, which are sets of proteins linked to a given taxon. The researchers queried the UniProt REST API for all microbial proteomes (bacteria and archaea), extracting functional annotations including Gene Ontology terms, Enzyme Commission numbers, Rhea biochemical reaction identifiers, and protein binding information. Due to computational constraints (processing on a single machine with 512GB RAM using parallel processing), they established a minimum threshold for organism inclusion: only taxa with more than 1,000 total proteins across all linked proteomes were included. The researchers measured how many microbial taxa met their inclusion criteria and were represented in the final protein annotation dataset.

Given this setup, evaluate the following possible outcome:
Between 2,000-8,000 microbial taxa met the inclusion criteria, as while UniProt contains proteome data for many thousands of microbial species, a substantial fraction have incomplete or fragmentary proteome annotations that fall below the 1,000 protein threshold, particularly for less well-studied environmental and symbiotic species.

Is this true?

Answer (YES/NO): NO